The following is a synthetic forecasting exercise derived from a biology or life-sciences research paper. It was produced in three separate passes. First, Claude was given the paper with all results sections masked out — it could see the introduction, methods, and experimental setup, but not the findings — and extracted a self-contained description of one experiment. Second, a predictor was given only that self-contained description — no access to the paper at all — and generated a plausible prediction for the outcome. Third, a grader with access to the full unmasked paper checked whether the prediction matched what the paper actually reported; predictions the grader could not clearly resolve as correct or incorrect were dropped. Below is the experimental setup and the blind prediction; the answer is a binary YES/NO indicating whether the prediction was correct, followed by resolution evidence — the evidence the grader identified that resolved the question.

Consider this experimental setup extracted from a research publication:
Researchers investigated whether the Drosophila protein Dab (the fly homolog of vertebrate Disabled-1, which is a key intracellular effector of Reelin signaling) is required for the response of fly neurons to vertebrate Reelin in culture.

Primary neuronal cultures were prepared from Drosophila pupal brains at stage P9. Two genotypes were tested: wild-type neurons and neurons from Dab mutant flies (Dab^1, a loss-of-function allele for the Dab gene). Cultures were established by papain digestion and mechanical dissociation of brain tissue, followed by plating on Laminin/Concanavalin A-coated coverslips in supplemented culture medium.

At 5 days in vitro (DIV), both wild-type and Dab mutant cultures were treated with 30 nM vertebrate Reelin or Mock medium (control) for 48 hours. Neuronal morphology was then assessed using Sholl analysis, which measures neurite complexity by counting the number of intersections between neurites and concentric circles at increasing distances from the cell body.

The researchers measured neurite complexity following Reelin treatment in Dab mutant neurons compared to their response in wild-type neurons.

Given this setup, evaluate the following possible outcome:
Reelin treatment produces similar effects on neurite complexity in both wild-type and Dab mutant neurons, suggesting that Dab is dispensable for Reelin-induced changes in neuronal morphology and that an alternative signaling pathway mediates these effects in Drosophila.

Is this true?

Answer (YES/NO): NO